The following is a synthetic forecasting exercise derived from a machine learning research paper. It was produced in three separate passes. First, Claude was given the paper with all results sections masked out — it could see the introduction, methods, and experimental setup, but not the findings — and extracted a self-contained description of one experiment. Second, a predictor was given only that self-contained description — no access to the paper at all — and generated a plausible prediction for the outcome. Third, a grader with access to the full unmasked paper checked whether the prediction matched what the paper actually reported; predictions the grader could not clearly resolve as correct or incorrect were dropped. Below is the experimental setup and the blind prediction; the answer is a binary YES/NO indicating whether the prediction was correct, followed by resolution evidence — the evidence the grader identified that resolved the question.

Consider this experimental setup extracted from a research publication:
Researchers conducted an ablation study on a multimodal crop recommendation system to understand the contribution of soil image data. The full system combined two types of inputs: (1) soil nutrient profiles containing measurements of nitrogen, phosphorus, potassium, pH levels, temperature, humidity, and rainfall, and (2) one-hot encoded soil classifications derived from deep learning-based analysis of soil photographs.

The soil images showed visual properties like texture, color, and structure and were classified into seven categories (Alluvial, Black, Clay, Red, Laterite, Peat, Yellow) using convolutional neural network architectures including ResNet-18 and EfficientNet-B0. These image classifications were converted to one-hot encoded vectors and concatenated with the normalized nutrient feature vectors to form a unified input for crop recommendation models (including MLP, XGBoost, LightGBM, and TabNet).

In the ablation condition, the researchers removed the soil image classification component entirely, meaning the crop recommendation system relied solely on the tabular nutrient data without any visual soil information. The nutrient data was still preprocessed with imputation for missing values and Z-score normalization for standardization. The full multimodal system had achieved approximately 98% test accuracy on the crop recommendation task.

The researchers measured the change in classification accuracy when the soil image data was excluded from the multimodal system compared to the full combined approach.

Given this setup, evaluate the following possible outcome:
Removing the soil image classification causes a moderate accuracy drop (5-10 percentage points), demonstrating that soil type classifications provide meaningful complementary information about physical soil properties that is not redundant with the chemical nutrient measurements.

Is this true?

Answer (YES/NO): NO